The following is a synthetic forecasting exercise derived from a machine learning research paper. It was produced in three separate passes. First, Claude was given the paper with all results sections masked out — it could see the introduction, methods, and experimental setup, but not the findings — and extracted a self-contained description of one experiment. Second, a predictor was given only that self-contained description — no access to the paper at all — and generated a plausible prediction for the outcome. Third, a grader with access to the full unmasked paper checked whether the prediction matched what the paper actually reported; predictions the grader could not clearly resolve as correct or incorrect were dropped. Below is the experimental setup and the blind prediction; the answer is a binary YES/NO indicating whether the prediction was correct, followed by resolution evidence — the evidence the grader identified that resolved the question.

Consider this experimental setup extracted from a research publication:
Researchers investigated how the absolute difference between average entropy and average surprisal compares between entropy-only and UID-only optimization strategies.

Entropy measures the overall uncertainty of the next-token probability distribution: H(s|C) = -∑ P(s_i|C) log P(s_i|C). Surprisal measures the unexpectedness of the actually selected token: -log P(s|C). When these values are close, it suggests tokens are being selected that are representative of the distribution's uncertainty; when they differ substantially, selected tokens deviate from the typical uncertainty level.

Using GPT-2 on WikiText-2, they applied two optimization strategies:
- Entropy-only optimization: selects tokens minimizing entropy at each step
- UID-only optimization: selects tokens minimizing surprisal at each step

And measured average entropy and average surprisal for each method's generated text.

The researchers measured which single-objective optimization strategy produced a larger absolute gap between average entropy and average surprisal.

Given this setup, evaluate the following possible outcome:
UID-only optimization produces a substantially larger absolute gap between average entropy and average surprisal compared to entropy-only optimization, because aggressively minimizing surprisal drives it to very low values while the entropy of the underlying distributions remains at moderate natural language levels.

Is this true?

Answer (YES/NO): NO